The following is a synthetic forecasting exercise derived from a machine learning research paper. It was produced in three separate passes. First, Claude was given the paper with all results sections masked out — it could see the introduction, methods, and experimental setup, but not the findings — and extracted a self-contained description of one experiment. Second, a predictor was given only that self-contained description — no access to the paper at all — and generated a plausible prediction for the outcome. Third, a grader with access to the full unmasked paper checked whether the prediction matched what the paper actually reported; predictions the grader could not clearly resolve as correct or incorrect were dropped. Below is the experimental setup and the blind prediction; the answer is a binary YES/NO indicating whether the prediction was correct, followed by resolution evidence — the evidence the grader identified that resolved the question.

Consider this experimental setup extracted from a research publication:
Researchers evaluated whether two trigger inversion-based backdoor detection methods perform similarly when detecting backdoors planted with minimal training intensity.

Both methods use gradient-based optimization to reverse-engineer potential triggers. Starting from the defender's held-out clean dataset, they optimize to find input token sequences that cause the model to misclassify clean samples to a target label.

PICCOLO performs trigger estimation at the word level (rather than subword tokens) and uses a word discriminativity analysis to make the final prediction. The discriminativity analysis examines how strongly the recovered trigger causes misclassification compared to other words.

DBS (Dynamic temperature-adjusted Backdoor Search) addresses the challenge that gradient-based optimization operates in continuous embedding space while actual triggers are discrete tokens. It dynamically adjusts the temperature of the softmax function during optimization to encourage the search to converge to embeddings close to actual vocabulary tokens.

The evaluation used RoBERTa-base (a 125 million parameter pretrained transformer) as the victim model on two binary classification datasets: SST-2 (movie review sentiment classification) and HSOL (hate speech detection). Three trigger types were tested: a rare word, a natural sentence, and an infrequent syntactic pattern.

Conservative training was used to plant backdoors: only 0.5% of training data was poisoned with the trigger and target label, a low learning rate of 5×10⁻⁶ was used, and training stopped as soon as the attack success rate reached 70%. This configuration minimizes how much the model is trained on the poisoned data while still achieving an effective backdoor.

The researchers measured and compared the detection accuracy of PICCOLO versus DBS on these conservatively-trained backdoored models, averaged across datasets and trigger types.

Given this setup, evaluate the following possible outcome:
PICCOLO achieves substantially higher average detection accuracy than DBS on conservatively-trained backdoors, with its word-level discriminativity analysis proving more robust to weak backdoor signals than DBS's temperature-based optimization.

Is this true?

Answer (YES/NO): NO